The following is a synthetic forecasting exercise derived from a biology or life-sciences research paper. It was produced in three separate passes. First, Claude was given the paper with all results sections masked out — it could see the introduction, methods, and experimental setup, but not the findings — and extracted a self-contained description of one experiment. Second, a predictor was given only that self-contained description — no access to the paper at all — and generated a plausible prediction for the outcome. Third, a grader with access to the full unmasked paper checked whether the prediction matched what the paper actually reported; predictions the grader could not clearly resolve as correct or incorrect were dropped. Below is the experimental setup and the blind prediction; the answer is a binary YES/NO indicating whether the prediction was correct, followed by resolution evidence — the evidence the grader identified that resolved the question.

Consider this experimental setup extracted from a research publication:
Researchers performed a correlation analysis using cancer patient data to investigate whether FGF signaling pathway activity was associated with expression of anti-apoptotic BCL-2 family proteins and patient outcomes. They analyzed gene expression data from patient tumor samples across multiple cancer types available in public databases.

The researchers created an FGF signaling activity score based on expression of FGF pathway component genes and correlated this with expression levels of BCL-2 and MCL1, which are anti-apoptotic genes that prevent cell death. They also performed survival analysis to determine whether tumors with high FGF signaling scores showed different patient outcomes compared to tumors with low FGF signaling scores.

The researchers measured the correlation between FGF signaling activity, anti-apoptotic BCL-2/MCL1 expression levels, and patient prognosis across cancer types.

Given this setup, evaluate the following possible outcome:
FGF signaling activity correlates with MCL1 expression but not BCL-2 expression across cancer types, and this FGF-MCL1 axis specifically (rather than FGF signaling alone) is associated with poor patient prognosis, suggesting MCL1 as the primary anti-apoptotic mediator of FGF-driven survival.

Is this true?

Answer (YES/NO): NO